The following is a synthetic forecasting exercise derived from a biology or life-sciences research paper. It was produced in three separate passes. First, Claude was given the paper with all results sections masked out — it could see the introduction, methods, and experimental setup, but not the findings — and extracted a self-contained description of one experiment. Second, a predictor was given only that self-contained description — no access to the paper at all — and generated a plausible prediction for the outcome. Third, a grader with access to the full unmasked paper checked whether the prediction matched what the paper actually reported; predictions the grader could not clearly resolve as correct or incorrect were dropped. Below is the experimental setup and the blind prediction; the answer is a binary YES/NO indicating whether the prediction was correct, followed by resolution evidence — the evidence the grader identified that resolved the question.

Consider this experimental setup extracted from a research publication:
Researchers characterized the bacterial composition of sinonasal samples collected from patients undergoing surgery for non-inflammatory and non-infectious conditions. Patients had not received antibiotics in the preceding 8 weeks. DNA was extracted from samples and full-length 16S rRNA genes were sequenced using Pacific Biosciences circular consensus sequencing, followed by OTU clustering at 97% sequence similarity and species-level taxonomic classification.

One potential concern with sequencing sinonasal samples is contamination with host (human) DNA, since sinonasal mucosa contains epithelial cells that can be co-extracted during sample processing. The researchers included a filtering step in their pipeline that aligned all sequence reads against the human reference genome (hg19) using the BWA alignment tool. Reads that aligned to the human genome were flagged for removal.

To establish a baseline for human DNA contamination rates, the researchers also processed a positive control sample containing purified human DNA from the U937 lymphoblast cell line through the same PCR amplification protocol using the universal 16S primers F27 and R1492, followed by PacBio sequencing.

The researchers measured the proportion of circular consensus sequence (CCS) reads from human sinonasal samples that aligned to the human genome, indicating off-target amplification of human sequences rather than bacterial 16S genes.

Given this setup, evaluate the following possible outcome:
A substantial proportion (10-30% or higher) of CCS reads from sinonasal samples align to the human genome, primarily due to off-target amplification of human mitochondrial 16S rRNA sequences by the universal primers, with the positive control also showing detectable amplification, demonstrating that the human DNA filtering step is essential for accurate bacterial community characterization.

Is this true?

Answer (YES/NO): NO